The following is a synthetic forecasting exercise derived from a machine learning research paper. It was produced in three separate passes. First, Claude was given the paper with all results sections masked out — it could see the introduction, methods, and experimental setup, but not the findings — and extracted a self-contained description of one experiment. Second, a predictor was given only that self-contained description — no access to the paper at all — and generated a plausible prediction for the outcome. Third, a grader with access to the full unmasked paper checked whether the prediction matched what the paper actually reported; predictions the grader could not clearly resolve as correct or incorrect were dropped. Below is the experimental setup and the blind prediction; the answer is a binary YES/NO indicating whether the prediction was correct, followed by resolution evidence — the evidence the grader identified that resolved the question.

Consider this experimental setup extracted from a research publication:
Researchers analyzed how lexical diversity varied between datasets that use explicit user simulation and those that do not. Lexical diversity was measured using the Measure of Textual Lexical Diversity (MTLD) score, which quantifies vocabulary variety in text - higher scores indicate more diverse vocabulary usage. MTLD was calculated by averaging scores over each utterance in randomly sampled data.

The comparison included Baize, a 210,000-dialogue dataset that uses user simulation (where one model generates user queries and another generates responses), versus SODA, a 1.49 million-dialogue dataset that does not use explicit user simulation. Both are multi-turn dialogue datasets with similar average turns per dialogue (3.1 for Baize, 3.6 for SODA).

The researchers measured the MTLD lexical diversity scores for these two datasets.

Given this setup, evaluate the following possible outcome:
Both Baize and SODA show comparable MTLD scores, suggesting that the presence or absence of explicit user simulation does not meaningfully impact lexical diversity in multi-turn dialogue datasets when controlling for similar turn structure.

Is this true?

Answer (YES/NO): NO